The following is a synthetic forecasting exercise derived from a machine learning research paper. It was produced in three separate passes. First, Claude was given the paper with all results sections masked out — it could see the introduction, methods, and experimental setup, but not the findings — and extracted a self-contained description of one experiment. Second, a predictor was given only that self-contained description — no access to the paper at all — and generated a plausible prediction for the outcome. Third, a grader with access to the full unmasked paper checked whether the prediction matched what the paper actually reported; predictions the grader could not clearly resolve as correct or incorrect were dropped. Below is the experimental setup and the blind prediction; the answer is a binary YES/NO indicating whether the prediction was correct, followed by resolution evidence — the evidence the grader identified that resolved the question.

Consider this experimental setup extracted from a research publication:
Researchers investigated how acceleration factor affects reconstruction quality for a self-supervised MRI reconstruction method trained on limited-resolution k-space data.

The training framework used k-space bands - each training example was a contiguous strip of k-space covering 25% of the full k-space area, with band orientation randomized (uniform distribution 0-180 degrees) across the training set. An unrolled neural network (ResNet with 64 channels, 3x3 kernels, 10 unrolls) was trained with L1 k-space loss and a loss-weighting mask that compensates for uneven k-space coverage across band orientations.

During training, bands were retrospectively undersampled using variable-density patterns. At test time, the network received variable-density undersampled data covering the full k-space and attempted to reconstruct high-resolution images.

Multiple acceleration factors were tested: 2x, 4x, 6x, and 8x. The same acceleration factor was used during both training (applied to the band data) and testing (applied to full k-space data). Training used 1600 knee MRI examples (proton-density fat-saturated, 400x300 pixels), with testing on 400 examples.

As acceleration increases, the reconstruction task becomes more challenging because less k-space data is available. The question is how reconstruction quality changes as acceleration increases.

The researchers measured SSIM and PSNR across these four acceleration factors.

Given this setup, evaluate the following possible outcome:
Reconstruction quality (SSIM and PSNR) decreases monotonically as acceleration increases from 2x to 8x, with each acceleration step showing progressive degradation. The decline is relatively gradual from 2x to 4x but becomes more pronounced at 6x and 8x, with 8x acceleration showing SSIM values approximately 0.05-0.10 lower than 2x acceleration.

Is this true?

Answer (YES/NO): NO